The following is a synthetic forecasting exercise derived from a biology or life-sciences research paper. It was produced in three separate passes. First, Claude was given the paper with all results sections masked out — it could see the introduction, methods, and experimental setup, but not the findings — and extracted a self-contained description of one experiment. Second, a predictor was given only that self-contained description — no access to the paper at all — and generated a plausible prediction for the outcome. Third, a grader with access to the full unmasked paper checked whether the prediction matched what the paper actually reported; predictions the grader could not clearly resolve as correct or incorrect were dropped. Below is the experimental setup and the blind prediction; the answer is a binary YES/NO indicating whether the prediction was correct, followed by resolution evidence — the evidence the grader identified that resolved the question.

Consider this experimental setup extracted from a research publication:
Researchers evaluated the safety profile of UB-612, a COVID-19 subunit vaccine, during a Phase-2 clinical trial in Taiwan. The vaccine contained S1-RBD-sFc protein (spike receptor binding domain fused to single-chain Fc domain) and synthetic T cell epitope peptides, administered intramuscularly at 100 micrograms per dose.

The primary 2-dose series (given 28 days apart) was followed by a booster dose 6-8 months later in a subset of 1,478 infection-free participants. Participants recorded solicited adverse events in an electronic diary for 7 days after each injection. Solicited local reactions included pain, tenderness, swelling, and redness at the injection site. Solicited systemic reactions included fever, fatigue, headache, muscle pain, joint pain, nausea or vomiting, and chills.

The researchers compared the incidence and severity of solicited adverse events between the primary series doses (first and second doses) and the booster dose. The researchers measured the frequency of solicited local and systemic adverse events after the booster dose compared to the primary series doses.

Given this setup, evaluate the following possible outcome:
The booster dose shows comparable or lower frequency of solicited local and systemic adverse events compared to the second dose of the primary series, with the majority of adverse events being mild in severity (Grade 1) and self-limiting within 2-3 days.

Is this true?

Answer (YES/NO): NO